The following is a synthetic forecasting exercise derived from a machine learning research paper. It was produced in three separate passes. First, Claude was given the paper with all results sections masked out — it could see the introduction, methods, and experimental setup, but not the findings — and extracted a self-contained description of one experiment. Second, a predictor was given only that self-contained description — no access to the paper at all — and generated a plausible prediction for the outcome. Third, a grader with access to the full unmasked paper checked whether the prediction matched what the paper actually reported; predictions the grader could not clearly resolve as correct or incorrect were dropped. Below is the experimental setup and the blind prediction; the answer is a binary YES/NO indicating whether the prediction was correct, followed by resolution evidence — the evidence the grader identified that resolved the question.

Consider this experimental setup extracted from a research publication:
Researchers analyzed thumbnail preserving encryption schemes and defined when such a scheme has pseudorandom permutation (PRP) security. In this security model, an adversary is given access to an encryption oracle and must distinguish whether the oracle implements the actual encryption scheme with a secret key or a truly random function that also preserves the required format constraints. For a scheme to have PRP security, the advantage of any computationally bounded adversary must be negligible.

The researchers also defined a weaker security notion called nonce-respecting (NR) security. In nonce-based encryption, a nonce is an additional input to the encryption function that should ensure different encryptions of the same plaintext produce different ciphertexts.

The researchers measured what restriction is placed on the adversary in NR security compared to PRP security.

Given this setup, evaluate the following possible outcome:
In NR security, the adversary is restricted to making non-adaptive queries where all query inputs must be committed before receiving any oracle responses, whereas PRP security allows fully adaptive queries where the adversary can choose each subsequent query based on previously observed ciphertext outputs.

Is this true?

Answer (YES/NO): NO